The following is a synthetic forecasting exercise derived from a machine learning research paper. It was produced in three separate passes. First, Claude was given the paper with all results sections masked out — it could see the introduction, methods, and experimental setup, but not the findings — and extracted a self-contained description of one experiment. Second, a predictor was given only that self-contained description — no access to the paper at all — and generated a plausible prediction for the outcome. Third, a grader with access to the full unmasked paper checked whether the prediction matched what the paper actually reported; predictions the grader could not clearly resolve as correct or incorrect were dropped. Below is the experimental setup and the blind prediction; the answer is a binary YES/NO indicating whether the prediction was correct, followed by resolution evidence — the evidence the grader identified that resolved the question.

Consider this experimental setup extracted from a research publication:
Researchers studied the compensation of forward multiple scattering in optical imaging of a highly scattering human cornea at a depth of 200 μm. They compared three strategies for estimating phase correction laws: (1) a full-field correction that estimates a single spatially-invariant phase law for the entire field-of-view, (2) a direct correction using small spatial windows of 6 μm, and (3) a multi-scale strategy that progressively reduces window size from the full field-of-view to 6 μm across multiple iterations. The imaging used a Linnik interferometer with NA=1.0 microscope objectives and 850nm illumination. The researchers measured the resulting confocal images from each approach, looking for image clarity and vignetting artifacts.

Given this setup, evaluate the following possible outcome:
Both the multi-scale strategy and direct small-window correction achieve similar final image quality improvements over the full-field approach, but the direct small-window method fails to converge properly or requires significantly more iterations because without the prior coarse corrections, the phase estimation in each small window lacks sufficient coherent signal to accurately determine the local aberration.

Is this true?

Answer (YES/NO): NO